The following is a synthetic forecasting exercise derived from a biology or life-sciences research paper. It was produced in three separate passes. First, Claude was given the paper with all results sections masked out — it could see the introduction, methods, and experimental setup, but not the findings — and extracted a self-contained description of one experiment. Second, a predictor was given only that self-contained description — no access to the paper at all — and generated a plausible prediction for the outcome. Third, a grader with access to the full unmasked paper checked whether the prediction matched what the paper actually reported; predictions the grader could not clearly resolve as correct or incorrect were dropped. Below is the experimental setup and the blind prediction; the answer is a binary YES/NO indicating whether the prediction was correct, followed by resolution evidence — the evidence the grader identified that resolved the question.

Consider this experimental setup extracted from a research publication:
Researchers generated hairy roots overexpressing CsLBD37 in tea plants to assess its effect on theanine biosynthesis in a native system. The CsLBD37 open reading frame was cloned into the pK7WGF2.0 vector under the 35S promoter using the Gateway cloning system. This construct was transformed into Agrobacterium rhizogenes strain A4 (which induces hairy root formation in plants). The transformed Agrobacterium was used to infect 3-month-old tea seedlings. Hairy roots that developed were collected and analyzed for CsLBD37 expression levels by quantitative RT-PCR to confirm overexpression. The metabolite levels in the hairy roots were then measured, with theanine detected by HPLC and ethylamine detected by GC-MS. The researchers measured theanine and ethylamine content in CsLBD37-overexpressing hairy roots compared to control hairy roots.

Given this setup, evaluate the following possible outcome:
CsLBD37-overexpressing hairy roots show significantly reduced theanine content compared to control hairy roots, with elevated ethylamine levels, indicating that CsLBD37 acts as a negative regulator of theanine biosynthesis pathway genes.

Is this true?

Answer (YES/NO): NO